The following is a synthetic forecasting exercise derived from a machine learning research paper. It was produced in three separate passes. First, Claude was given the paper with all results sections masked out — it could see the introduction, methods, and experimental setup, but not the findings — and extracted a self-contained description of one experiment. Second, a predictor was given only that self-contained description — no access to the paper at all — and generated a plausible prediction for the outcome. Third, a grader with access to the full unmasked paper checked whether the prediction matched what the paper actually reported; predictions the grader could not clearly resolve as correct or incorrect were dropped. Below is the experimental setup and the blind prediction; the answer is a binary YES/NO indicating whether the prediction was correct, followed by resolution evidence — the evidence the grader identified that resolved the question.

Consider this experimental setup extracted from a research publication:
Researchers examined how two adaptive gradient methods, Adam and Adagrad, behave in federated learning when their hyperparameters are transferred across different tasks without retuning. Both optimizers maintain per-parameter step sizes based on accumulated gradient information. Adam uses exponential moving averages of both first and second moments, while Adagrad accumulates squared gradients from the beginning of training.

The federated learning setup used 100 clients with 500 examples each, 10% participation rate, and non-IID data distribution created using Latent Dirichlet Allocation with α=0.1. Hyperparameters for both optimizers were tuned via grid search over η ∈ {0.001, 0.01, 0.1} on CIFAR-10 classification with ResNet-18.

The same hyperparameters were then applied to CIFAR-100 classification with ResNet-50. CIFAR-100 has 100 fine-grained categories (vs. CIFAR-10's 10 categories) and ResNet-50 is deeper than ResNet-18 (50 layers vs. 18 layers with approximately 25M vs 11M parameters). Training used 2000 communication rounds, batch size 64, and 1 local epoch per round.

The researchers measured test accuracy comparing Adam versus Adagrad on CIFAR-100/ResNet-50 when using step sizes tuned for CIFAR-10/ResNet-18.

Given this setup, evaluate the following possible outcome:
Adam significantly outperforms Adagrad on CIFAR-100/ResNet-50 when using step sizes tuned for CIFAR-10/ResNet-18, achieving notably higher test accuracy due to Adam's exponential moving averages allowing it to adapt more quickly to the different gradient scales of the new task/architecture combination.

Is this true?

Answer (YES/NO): YES